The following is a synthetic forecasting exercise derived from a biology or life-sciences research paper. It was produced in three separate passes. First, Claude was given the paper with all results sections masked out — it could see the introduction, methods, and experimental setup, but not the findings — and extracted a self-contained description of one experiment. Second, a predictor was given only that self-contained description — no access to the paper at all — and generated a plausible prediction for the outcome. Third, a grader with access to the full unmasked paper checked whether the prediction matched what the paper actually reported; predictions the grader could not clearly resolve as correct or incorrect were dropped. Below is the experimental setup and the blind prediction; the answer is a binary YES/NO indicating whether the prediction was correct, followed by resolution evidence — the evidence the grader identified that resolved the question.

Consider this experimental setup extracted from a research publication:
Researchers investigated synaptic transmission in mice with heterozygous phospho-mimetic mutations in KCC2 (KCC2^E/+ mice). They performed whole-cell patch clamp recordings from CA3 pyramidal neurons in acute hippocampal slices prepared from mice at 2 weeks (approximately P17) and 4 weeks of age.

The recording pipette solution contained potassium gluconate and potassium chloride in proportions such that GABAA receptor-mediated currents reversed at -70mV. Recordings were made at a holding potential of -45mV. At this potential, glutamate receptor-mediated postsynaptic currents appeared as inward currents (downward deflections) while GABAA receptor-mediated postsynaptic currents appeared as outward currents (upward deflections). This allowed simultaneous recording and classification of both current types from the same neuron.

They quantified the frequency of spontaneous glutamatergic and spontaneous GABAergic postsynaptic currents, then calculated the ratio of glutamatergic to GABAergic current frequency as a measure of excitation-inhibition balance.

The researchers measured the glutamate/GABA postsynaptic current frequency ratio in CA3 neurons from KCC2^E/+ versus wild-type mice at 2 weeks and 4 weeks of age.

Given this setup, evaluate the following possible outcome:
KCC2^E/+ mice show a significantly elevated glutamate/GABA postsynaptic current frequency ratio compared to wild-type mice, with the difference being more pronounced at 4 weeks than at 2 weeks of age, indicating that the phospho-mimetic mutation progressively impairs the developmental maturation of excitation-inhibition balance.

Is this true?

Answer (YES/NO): NO